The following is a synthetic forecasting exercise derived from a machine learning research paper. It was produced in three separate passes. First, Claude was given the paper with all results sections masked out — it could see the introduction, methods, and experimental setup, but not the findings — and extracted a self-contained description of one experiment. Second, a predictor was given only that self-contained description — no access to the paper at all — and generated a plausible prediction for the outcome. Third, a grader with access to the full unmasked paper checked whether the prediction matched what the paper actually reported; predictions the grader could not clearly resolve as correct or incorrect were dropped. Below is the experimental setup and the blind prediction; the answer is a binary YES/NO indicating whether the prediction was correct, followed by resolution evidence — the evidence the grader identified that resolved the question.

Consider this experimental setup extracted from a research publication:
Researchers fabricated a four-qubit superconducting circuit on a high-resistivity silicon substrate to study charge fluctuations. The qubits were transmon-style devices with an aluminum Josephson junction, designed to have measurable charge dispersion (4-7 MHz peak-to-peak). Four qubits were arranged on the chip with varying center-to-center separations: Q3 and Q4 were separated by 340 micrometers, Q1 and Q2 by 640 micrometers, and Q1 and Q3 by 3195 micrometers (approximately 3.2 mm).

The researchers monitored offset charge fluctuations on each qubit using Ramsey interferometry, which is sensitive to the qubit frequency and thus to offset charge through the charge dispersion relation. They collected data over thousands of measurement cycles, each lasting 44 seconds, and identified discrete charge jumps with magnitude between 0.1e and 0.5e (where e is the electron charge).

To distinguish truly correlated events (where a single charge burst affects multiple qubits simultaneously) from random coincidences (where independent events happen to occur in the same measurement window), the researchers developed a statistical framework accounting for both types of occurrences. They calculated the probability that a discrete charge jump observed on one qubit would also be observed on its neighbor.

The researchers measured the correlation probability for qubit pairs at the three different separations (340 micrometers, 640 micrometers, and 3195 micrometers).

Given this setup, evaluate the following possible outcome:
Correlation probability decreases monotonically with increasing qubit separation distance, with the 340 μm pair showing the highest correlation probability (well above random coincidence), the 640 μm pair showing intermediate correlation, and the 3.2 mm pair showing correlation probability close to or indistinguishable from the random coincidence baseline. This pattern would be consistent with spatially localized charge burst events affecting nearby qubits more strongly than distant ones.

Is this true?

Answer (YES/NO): YES